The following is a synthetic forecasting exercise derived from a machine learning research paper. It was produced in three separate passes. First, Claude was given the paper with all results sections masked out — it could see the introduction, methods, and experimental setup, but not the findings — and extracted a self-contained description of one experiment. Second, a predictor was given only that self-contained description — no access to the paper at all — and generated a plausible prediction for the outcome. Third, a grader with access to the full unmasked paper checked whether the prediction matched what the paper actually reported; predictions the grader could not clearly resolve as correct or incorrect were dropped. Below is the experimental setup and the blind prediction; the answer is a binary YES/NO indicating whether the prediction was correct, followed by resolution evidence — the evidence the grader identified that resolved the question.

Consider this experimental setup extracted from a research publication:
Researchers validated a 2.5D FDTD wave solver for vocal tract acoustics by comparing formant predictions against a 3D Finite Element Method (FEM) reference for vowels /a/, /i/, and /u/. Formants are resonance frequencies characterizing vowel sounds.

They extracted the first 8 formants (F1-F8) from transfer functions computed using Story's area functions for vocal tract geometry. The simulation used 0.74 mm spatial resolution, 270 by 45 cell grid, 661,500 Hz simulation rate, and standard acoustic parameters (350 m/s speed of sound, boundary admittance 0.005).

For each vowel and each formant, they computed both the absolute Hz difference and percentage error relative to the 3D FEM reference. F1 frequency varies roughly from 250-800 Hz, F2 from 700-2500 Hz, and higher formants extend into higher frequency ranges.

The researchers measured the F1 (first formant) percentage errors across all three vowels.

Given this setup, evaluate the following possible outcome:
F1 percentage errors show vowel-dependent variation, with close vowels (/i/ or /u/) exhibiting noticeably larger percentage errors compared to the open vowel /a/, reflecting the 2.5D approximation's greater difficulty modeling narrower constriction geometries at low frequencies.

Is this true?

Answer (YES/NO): NO